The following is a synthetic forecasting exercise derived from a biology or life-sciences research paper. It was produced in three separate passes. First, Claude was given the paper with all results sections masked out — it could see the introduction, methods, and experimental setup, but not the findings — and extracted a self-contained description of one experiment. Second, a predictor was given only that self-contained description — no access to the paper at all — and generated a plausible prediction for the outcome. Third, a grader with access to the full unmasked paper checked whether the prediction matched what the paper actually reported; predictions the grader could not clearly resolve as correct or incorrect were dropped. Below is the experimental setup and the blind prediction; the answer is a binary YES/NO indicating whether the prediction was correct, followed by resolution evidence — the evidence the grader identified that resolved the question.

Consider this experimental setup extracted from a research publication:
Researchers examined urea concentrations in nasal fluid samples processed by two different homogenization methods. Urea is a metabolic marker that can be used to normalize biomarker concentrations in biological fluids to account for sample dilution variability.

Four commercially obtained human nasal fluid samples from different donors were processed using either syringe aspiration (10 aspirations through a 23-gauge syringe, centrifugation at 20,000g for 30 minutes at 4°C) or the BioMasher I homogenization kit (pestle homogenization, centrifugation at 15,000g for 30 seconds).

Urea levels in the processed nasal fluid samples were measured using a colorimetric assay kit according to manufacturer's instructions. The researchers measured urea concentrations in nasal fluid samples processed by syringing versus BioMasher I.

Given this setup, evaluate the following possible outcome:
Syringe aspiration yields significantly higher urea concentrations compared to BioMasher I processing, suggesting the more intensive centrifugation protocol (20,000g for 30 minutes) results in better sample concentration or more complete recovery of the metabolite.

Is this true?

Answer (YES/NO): NO